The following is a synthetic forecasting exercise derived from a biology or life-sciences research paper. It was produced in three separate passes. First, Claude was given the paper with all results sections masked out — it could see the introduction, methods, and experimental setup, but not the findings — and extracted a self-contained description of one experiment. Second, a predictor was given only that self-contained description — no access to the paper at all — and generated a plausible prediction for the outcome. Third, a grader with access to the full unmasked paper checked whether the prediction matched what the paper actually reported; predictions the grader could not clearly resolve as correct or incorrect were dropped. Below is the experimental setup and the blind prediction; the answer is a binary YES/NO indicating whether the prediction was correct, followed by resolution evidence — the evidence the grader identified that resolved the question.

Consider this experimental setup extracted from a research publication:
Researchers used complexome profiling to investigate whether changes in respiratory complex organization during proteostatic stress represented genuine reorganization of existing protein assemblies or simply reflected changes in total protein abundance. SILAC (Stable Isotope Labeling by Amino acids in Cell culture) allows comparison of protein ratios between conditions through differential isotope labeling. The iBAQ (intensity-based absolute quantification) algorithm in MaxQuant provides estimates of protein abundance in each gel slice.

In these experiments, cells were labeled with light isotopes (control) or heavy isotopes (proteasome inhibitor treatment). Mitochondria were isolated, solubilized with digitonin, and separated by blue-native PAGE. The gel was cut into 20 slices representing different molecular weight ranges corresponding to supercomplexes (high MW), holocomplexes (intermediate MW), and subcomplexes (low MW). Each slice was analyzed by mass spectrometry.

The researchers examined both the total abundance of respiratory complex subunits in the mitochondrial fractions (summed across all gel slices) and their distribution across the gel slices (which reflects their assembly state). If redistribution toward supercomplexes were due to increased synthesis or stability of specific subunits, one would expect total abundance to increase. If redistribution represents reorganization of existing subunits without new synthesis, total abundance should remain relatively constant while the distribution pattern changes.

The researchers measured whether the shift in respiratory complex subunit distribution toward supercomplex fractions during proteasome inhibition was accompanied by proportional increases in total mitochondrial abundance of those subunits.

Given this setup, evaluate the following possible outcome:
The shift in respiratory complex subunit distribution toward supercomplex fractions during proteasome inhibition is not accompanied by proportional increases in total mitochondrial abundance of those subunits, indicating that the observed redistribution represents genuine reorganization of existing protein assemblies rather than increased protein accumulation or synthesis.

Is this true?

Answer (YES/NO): YES